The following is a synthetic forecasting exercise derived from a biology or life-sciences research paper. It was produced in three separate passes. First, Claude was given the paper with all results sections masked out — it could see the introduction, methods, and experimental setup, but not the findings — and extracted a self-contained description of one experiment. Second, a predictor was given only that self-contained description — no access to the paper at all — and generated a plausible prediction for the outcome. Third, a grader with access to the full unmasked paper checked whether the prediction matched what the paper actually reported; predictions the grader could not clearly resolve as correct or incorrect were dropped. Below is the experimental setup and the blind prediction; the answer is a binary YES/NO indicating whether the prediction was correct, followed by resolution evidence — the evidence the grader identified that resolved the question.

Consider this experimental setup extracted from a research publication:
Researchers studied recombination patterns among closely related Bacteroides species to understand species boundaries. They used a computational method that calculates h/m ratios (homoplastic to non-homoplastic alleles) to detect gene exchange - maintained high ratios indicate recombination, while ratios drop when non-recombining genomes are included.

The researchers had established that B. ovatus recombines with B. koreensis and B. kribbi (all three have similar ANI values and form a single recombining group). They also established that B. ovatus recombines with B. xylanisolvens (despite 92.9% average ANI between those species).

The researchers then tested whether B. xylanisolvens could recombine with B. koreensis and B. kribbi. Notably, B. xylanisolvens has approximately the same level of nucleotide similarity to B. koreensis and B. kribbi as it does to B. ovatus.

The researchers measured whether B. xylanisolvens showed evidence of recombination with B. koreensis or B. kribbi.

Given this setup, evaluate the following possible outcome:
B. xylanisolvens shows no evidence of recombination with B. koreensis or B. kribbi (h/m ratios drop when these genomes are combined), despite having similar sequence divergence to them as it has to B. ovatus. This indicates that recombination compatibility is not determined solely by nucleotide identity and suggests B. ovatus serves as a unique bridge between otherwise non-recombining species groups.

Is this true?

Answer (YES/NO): YES